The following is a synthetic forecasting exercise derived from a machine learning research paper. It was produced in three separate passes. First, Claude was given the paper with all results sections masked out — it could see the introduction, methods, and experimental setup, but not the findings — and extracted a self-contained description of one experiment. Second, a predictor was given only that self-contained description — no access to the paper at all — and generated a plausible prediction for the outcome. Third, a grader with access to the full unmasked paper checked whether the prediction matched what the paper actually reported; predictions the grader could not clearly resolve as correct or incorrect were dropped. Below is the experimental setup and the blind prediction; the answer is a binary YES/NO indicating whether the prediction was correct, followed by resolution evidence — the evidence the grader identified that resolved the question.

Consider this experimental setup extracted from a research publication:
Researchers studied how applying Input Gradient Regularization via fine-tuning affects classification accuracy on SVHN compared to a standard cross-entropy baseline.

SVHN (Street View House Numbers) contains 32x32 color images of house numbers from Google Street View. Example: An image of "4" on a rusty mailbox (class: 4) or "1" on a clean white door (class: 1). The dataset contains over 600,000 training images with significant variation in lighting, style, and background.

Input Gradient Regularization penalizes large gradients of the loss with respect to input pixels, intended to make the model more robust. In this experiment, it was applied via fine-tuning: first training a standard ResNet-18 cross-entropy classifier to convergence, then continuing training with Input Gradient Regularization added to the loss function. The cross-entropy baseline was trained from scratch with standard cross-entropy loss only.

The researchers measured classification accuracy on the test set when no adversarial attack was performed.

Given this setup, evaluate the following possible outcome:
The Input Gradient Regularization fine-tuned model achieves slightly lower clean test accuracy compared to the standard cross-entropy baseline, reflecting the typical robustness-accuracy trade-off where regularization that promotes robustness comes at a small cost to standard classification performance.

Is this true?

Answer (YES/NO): YES